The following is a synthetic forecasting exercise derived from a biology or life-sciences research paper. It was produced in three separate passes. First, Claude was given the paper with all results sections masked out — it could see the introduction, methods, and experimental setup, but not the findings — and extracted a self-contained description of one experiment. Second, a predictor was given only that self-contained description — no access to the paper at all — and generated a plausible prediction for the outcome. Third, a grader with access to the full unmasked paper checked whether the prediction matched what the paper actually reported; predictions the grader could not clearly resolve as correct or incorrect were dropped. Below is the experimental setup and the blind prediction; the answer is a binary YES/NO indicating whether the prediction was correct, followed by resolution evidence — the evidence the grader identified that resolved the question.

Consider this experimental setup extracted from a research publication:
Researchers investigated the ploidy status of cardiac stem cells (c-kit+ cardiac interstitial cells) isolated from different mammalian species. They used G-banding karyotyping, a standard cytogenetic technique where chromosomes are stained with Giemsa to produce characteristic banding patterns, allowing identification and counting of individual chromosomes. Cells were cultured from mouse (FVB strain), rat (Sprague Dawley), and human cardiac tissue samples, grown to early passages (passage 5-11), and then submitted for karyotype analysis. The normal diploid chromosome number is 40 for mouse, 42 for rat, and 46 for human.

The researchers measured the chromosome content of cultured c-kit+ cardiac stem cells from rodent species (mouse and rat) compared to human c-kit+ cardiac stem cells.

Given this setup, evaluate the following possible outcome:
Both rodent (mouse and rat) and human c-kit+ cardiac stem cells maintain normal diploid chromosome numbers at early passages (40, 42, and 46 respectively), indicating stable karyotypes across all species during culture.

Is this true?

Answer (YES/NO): NO